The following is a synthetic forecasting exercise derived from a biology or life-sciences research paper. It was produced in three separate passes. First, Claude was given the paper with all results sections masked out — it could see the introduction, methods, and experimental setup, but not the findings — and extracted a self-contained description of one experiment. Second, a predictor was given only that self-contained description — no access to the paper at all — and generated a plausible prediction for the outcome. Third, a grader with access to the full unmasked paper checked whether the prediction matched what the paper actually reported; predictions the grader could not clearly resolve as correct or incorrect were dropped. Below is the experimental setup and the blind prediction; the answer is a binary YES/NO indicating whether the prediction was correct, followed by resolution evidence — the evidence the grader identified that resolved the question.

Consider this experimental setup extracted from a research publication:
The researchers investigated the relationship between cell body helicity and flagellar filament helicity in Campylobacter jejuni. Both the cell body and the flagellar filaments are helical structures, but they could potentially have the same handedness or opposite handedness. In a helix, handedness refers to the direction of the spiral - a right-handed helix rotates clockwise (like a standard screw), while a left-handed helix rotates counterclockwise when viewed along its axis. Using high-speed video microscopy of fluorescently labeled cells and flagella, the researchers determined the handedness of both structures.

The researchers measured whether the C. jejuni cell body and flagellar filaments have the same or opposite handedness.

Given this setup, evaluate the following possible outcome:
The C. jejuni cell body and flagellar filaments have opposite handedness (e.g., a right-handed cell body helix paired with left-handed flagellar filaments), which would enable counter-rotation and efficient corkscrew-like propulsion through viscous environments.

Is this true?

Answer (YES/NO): YES